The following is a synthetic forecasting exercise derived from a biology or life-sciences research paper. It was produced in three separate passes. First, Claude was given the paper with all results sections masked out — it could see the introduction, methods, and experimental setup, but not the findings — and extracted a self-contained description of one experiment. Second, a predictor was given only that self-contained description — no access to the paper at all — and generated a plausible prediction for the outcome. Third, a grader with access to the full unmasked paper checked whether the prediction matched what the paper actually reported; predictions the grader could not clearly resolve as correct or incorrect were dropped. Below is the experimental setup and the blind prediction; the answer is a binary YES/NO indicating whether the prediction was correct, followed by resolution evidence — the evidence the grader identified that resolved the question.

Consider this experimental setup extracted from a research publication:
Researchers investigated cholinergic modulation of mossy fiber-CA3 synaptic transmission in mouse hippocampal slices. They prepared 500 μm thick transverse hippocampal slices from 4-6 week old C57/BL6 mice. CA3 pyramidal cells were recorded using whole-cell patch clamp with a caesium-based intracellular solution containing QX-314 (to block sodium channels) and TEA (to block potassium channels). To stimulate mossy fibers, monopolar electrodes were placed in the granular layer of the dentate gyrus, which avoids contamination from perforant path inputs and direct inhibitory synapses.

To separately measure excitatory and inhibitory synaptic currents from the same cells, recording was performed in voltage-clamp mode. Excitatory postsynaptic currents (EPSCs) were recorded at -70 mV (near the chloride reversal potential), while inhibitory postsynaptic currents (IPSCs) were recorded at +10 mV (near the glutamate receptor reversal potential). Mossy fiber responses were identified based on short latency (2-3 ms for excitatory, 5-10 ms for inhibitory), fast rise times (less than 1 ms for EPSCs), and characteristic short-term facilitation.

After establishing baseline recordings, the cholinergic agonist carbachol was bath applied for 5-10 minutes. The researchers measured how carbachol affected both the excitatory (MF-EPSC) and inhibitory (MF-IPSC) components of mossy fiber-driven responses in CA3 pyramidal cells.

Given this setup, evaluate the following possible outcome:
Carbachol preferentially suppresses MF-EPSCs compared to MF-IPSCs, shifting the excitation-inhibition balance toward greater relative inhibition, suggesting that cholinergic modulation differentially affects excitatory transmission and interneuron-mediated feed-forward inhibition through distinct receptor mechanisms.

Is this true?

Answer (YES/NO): NO